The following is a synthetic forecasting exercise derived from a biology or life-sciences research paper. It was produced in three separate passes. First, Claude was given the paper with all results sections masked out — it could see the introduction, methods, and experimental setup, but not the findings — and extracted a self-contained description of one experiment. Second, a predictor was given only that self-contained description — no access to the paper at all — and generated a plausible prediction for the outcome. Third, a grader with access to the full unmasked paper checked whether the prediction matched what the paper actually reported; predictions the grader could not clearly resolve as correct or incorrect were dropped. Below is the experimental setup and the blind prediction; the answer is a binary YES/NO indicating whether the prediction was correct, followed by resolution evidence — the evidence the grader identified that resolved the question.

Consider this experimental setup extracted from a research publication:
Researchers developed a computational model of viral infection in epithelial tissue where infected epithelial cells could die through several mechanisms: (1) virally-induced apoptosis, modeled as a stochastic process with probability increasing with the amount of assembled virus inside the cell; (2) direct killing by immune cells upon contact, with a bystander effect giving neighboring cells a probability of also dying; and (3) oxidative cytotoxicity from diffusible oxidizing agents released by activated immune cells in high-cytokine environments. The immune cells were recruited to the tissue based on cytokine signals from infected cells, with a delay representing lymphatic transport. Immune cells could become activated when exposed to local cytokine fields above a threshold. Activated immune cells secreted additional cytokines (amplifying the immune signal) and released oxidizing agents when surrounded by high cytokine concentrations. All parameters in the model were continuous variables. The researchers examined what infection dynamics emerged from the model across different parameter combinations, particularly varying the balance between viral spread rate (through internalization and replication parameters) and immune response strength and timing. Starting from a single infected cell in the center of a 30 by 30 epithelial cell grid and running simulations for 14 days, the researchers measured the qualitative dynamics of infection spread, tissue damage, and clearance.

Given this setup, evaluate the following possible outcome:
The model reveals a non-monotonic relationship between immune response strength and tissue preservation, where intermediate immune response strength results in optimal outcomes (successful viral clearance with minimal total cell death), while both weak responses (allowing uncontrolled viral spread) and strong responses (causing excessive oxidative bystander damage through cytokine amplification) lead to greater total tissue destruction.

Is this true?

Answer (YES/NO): NO